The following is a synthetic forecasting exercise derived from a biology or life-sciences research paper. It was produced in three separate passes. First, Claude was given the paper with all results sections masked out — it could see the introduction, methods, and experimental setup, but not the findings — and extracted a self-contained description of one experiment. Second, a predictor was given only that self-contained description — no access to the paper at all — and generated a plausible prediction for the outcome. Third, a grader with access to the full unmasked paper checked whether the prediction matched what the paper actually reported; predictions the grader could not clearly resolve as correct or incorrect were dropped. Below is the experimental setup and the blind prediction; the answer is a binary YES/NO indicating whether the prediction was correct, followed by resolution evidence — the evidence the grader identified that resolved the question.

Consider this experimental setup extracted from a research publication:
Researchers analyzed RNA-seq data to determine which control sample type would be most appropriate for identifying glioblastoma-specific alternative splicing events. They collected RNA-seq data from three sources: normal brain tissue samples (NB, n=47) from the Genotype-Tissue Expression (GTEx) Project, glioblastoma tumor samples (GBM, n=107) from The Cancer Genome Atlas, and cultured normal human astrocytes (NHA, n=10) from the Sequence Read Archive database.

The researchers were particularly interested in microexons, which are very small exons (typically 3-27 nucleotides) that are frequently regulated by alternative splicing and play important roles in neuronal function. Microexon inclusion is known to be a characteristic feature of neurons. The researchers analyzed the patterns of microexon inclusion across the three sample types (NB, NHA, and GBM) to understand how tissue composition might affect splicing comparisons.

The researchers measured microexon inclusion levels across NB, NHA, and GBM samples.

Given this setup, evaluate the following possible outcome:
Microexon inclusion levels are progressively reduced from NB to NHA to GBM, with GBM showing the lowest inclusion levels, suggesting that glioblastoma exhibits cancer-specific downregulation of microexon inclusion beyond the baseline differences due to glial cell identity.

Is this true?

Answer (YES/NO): NO